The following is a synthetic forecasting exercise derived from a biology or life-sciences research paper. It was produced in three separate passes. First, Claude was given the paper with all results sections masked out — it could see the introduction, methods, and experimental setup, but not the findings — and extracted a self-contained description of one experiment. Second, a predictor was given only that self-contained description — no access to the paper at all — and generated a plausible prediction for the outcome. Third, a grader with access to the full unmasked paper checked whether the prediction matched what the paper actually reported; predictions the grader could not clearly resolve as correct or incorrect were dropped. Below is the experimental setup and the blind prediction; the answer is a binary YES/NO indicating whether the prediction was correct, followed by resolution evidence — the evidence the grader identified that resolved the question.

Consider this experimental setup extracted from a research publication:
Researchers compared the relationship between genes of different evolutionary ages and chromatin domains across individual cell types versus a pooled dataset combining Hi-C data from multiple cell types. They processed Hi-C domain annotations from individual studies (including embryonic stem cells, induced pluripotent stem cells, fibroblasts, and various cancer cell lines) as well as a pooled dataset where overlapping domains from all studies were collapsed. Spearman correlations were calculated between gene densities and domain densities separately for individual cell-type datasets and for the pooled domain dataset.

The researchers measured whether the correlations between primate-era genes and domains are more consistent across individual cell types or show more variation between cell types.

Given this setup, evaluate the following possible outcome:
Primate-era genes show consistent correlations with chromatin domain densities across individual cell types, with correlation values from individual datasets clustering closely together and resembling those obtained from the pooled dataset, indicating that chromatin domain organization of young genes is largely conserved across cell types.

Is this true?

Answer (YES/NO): NO